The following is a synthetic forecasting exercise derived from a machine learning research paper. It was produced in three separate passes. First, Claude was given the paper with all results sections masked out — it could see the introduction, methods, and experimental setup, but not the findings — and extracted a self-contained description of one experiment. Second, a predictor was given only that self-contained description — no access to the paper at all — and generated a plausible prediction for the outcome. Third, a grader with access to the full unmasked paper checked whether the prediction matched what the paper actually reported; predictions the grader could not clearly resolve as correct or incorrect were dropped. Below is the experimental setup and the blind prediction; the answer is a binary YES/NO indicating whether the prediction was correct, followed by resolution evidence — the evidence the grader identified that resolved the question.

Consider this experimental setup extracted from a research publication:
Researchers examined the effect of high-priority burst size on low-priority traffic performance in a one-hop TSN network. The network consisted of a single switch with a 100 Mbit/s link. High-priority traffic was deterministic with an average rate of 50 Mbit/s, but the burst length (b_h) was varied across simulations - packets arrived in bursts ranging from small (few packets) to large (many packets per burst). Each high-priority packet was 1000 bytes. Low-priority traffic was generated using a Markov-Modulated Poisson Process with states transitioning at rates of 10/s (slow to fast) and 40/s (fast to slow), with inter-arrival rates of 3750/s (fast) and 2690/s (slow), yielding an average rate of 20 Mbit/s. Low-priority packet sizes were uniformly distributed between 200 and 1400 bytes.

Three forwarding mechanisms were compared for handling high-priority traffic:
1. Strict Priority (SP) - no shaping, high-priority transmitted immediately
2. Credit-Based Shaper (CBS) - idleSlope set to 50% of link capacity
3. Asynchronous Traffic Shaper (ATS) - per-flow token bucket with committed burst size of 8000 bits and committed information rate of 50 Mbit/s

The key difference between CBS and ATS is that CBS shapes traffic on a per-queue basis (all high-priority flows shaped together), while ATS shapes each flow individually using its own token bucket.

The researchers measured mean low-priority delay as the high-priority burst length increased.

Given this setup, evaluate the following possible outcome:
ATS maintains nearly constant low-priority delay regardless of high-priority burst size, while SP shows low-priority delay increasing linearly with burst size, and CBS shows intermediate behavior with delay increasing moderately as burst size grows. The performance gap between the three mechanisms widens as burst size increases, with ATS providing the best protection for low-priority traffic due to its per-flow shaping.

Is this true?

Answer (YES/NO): NO